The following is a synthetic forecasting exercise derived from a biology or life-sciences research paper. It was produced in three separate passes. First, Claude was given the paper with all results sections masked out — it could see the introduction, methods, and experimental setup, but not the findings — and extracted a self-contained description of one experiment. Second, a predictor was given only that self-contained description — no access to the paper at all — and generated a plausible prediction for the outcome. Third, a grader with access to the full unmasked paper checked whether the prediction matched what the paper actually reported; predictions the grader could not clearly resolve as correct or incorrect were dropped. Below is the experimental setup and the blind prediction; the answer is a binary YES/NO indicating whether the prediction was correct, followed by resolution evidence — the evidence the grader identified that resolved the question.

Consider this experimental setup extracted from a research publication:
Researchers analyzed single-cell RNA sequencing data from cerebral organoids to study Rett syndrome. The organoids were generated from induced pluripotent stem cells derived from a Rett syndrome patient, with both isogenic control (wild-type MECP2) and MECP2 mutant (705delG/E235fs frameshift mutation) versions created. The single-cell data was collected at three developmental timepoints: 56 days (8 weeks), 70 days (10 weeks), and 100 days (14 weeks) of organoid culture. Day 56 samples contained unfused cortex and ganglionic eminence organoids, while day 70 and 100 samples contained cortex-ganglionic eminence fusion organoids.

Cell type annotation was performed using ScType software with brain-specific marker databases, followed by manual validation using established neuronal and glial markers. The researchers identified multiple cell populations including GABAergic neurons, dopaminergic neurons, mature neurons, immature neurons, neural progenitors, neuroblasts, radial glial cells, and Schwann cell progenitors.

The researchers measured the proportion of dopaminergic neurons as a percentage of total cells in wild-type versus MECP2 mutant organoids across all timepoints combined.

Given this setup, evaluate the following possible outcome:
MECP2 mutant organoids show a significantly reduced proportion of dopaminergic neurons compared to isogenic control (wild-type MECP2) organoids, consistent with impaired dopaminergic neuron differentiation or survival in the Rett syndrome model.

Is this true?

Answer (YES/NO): NO